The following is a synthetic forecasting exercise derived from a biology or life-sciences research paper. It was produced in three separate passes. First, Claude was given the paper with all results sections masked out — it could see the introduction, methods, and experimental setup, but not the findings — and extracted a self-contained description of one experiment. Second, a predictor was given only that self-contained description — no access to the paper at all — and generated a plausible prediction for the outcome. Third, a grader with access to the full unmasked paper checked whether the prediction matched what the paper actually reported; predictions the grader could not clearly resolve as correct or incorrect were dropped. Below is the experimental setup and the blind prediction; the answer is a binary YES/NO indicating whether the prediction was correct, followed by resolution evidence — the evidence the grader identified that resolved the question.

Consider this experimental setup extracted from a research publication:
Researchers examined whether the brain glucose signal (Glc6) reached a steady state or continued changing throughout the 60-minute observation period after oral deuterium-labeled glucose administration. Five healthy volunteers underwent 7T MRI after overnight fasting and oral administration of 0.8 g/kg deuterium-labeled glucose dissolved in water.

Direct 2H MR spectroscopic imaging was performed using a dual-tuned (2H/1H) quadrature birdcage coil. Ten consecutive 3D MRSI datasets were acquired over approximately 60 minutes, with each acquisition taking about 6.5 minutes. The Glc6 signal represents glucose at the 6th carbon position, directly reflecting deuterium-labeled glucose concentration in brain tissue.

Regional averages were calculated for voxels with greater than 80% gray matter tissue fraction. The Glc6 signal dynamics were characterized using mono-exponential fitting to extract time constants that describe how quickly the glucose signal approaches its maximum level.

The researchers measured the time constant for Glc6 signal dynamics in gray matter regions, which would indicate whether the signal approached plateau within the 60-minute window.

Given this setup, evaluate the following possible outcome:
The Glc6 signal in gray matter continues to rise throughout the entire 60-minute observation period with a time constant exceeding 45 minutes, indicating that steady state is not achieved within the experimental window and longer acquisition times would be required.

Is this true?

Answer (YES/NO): NO